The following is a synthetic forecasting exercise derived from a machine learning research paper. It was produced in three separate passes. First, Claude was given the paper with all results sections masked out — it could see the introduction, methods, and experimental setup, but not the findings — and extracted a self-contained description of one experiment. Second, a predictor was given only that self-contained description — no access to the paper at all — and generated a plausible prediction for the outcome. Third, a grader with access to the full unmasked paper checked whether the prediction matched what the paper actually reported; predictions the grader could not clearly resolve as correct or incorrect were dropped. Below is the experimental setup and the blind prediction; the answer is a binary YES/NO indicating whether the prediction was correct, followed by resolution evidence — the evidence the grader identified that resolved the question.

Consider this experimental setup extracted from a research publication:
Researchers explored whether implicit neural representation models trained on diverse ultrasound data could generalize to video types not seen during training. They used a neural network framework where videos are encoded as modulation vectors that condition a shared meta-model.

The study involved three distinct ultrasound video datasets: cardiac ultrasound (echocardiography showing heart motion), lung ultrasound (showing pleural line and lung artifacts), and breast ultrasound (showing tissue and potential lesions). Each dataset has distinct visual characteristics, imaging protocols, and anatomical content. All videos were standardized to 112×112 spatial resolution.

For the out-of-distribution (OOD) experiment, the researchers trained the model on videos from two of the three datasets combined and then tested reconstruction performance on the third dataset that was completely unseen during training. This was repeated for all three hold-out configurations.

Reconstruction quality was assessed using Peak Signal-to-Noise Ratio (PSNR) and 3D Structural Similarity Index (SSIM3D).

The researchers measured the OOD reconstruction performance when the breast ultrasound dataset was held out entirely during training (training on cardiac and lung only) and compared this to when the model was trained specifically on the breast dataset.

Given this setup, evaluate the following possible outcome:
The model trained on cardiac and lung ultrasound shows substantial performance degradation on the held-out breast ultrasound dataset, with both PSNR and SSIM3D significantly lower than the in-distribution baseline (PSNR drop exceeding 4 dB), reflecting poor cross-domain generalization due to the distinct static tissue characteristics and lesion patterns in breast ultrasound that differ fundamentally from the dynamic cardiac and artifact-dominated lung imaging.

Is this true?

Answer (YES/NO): NO